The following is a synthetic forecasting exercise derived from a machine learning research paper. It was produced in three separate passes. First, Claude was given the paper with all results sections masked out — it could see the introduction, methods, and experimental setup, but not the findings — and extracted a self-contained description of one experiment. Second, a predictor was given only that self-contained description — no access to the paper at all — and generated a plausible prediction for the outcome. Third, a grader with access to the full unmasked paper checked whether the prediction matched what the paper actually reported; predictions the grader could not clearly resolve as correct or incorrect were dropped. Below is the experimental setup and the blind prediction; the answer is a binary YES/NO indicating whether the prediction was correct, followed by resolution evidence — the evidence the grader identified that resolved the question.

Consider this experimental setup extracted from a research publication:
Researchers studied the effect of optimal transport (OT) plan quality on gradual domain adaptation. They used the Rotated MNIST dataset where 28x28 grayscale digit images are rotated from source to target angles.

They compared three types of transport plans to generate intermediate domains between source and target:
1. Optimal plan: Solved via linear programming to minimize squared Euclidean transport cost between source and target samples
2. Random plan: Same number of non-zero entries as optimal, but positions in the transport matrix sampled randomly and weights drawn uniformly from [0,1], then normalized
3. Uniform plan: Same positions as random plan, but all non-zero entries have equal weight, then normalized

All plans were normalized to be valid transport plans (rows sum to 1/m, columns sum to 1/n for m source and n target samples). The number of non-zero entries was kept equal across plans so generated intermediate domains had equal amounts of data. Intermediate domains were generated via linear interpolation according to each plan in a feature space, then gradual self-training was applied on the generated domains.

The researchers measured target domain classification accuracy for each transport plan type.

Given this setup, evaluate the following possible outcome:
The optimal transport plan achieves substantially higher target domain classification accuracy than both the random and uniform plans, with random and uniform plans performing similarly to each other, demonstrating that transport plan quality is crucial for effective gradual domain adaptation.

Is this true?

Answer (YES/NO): YES